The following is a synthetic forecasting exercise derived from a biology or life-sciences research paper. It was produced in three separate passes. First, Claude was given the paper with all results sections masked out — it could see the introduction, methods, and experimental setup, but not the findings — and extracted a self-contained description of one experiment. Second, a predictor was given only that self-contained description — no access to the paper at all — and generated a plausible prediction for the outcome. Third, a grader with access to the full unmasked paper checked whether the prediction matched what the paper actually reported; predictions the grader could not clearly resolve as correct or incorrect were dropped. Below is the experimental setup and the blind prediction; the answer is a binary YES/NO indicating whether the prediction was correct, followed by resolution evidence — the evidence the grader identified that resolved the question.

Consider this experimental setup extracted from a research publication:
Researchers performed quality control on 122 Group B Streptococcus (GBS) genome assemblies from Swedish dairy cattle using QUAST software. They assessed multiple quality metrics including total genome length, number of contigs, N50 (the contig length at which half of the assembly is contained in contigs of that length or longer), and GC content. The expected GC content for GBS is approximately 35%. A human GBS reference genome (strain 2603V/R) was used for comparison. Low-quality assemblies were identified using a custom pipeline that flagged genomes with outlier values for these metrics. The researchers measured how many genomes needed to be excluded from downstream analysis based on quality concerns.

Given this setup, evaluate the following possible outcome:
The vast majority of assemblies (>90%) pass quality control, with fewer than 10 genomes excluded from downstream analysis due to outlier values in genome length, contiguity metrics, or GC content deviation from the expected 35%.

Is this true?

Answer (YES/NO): YES